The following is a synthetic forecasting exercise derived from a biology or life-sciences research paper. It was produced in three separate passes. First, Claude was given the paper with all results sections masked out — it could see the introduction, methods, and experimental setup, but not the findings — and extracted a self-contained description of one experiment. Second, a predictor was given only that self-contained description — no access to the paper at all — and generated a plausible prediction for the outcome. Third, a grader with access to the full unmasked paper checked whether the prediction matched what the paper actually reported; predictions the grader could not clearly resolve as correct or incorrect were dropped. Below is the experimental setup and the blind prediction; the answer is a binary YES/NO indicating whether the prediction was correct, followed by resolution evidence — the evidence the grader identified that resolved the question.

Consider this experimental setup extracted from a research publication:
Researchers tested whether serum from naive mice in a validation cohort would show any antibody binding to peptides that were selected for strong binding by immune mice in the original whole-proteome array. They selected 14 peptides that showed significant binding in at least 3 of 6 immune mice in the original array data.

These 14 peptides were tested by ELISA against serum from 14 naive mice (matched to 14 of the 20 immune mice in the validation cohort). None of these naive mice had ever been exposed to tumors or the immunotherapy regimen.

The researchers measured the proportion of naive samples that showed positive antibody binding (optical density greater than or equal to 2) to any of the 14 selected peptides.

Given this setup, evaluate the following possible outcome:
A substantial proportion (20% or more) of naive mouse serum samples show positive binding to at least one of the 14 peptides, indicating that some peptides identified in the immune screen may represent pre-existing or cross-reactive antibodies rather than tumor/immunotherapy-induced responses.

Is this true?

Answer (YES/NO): YES